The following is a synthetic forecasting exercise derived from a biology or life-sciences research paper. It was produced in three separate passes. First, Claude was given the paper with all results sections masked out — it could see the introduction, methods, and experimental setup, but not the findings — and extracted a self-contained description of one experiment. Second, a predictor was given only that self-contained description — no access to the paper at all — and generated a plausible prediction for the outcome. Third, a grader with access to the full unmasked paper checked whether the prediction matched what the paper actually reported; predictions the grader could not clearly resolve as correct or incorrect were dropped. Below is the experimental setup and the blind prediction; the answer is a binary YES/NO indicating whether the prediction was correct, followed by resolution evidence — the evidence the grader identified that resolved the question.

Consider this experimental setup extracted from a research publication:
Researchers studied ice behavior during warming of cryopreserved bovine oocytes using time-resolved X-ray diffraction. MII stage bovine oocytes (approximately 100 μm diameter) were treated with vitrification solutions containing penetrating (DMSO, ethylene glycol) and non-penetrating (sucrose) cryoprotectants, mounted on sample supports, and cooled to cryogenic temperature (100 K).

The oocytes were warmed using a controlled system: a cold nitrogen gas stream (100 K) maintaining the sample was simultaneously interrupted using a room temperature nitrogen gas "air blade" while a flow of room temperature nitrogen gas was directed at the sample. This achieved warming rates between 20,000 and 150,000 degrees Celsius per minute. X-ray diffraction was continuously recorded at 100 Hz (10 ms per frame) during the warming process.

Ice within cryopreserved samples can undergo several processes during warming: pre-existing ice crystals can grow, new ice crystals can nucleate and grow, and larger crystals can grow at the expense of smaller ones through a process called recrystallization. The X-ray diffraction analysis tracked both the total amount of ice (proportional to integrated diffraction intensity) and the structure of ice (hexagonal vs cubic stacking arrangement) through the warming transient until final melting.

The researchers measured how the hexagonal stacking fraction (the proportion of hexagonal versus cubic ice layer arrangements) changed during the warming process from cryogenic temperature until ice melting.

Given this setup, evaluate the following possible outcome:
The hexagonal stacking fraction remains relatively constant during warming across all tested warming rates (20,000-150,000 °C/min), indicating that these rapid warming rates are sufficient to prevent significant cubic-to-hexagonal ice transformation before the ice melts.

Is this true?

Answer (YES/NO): NO